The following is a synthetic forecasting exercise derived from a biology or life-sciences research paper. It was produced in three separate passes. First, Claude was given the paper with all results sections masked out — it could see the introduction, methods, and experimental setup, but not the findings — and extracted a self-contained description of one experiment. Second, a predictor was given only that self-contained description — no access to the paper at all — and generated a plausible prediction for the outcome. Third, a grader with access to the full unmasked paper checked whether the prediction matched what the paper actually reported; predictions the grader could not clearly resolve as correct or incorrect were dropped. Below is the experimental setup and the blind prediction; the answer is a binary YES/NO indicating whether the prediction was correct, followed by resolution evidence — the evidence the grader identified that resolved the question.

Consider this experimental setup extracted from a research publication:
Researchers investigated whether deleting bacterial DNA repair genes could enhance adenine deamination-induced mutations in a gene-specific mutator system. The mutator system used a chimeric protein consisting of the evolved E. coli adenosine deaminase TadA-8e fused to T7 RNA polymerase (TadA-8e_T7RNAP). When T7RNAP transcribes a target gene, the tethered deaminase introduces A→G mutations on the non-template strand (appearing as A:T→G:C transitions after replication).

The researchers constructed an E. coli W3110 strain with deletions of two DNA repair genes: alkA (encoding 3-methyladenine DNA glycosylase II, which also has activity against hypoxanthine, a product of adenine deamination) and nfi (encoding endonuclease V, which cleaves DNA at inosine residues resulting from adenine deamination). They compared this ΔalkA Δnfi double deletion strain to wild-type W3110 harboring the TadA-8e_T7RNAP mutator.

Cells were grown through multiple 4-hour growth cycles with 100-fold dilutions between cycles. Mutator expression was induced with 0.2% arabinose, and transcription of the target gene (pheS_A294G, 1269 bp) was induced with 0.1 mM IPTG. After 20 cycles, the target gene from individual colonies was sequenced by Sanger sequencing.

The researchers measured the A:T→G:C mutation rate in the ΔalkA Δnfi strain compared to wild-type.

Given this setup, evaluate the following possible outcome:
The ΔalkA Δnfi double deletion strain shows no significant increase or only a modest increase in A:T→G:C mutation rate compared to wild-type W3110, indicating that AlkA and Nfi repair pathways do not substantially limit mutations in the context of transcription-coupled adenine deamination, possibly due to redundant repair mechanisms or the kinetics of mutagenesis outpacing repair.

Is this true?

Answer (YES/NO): YES